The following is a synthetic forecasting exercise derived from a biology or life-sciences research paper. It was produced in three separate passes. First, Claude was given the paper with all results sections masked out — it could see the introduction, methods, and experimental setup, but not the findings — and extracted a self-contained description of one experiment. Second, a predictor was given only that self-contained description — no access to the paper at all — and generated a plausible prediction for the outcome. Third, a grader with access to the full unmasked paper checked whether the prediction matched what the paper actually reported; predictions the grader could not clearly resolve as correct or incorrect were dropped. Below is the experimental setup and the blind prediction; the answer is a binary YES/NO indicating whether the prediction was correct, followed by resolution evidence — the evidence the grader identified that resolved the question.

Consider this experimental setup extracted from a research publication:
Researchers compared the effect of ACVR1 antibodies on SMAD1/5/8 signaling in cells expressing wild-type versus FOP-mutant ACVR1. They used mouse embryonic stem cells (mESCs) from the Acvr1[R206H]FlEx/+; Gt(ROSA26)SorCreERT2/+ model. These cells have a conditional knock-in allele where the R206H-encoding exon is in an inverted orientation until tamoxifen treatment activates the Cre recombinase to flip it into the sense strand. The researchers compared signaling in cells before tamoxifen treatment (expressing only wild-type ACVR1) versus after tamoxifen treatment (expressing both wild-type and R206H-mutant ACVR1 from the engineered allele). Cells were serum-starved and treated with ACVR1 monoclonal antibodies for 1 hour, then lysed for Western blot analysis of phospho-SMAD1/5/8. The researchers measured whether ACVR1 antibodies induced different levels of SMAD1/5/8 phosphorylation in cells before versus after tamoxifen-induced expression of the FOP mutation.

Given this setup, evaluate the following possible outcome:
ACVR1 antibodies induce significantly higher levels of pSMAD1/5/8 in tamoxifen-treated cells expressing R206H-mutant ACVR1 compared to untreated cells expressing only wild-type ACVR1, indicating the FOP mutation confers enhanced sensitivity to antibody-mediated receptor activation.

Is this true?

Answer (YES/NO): YES